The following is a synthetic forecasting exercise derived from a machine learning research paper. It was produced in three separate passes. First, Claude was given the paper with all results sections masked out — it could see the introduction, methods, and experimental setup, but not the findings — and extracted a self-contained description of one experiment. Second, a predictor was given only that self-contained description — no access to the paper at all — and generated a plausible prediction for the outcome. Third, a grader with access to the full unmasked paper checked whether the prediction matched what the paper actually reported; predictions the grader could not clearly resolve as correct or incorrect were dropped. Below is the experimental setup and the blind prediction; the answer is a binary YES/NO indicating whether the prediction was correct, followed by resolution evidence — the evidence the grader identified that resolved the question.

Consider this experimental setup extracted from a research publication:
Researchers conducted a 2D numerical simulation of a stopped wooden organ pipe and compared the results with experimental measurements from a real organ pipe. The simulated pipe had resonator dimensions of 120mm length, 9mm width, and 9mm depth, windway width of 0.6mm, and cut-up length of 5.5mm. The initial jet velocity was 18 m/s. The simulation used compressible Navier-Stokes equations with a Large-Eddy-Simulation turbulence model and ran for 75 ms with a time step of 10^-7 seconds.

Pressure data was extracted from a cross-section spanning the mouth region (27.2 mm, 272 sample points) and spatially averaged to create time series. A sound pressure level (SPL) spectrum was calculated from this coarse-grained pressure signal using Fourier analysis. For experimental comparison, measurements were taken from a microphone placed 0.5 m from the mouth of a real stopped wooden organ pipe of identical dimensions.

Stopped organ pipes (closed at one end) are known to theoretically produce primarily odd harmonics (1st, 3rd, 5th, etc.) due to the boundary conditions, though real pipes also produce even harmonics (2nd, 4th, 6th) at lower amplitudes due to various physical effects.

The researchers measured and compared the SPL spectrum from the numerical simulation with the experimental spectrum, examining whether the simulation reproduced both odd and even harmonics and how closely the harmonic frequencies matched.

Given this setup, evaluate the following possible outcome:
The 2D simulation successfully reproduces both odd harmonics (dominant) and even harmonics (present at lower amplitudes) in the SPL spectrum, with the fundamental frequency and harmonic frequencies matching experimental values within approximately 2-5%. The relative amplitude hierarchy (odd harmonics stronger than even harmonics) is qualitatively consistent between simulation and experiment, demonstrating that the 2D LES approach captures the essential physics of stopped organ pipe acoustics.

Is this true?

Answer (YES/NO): YES